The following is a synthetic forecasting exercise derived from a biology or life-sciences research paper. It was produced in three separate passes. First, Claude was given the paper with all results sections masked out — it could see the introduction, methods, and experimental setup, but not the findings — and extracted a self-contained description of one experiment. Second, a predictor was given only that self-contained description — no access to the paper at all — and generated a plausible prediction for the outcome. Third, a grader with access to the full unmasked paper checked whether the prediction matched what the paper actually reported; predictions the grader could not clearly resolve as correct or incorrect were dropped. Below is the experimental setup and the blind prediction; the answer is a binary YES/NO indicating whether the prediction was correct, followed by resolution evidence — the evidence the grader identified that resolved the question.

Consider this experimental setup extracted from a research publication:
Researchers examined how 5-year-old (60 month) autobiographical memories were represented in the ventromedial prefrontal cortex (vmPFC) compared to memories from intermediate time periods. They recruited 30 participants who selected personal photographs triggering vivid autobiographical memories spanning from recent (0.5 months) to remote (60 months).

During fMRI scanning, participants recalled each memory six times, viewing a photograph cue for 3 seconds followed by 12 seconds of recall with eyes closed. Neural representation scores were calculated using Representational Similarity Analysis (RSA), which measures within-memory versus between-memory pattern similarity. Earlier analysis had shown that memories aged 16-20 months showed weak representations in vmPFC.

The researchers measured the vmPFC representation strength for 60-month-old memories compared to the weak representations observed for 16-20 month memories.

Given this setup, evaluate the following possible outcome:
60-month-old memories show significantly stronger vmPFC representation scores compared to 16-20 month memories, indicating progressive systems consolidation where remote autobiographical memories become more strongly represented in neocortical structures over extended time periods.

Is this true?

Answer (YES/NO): NO